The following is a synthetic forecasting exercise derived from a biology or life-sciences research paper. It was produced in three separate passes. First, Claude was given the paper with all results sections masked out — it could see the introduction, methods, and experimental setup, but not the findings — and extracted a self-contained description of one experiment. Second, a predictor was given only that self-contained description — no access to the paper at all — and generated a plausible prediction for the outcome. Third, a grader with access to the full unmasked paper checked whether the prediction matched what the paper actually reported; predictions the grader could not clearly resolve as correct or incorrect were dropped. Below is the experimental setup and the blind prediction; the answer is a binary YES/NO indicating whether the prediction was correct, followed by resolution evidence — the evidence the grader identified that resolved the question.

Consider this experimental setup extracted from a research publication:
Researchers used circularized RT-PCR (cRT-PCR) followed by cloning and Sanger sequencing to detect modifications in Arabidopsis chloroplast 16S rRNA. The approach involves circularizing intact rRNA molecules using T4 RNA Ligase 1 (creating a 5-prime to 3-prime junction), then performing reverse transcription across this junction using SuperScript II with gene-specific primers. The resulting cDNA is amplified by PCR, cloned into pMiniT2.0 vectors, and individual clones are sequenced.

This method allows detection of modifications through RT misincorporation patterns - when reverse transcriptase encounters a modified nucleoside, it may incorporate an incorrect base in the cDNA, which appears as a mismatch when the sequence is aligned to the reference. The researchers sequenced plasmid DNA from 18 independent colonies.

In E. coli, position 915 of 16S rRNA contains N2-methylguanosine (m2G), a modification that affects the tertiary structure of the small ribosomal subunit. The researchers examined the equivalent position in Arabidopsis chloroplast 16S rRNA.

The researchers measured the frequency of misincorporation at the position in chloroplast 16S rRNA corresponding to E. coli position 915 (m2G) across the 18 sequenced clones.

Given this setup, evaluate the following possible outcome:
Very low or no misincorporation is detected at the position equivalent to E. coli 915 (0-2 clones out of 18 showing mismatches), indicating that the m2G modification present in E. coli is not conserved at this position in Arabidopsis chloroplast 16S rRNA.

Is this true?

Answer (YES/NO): NO